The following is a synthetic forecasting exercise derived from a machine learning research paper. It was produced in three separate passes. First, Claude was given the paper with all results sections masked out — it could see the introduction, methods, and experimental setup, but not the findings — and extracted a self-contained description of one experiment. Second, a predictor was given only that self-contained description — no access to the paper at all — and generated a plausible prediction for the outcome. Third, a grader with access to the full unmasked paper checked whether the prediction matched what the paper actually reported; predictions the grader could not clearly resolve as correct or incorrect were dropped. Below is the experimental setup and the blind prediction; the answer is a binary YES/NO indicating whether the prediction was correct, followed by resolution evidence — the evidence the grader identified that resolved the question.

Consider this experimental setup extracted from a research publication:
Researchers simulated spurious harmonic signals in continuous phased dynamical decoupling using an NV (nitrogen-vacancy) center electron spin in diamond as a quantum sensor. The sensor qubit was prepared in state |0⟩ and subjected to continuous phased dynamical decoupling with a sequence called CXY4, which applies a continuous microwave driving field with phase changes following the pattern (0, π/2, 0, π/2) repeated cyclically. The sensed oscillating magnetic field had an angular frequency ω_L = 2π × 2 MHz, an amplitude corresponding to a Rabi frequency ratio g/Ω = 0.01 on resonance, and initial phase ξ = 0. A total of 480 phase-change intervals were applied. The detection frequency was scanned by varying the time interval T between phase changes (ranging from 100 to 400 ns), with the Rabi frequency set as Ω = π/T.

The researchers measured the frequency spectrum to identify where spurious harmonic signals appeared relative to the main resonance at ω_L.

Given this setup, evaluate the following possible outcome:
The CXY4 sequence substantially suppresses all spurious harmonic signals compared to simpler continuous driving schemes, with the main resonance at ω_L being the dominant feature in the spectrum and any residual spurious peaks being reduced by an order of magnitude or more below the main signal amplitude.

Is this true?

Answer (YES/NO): NO